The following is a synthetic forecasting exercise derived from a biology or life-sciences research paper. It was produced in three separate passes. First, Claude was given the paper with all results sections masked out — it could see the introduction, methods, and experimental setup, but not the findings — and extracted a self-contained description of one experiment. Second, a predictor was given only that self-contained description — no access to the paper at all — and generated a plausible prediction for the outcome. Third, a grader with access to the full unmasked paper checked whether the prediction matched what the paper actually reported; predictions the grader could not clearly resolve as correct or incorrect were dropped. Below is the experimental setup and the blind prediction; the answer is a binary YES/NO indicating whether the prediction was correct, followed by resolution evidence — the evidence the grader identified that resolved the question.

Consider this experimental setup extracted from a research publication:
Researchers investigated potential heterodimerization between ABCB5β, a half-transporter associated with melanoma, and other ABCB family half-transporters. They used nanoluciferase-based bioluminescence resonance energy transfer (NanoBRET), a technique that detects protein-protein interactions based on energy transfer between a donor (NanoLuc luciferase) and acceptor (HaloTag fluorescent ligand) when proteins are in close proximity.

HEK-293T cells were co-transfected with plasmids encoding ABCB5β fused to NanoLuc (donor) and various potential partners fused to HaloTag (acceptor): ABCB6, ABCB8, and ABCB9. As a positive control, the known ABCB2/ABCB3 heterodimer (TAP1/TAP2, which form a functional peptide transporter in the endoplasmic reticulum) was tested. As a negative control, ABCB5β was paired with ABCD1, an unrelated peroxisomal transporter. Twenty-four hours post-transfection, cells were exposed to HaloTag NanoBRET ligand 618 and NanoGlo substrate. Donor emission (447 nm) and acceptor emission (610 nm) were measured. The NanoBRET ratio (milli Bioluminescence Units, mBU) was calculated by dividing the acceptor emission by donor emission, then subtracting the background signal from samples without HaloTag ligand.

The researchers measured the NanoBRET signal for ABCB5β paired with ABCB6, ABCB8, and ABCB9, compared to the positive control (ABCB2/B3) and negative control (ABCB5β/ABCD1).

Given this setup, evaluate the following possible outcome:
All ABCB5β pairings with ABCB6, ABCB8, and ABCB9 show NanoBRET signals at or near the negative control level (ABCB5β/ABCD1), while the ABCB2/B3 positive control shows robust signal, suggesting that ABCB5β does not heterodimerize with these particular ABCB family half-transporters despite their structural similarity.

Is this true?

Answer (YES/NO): NO